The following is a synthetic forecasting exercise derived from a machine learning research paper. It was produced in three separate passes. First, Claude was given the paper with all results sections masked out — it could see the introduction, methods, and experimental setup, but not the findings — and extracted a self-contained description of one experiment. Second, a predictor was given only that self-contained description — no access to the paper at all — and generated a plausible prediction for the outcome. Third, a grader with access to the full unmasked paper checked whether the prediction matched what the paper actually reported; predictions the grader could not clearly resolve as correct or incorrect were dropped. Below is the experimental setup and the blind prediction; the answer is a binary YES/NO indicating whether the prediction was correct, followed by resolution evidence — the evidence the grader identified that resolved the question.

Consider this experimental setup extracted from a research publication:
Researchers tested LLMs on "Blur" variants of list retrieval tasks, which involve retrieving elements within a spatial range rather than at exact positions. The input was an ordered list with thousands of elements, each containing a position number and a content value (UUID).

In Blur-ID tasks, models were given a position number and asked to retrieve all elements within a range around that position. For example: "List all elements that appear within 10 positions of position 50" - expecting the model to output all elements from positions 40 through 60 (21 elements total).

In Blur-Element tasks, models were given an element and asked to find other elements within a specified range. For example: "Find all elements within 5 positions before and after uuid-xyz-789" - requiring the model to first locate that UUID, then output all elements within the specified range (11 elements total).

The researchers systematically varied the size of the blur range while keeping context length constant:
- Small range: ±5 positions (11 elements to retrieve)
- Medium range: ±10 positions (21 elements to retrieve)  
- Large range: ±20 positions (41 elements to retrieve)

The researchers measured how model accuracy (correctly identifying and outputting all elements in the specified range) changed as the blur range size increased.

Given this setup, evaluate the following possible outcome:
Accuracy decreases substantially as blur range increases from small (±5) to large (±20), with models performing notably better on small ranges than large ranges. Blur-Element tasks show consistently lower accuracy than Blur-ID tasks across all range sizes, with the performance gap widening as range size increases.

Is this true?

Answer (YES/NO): NO